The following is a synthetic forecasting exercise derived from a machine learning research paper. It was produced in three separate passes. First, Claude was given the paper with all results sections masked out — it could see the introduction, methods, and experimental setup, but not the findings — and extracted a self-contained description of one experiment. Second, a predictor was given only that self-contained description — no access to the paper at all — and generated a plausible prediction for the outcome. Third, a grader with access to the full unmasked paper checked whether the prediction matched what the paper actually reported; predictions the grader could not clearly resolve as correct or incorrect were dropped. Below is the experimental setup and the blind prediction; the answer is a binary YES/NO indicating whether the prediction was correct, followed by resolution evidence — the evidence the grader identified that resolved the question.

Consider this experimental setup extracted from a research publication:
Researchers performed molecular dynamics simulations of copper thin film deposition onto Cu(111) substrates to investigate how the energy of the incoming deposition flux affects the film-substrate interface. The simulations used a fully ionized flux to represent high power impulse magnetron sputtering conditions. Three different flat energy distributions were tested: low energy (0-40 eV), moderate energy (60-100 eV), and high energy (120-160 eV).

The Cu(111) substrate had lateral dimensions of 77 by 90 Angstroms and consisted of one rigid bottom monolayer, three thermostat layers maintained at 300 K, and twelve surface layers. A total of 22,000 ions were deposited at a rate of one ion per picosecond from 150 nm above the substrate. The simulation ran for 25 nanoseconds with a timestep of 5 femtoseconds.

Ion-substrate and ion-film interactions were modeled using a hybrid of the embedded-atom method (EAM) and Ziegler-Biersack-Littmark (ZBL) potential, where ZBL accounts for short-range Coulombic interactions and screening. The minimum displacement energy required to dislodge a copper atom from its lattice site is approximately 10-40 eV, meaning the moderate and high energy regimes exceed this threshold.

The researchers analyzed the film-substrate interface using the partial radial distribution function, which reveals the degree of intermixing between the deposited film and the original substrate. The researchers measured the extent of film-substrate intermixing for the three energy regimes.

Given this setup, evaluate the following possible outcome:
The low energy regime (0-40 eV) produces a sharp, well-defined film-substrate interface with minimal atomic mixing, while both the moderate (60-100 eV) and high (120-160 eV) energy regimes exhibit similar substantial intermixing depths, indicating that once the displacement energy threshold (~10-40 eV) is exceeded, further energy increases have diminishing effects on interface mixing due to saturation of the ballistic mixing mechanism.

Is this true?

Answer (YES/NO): NO